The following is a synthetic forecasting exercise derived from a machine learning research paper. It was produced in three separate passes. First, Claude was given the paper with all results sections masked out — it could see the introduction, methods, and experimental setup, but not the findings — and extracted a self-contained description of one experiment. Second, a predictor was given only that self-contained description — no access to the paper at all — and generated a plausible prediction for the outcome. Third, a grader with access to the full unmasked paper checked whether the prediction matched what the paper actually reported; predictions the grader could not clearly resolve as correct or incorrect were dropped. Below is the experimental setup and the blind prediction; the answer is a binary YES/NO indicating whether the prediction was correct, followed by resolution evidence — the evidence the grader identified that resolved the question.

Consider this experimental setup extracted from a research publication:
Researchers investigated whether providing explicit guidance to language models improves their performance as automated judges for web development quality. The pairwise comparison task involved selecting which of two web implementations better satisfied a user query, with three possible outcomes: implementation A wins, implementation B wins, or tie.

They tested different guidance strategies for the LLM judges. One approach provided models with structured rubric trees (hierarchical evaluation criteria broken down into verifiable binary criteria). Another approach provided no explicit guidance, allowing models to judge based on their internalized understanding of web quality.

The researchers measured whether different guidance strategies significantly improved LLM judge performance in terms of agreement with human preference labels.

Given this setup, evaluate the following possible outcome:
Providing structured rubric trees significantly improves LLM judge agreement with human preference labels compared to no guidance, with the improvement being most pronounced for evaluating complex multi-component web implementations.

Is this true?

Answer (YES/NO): NO